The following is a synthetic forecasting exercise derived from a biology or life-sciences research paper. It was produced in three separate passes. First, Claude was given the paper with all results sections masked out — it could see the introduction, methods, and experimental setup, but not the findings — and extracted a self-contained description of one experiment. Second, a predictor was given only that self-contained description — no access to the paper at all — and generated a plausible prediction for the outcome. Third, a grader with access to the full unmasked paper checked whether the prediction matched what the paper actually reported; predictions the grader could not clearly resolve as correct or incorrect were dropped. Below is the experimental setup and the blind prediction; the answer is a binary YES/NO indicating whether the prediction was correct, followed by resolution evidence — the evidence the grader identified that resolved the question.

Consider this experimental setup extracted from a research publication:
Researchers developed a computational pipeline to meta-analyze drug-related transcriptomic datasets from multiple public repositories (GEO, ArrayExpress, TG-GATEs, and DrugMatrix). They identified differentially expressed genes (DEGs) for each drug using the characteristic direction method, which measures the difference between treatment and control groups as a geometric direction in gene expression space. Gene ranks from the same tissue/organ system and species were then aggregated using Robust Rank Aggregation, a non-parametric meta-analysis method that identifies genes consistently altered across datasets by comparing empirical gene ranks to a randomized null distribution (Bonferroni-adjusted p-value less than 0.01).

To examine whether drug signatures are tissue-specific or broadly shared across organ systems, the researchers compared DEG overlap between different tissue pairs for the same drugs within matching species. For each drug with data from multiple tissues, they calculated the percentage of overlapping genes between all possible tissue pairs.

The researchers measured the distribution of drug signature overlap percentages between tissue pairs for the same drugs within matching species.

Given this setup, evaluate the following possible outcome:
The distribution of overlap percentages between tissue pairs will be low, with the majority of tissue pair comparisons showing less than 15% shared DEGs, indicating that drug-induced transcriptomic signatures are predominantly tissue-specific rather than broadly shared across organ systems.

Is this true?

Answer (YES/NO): YES